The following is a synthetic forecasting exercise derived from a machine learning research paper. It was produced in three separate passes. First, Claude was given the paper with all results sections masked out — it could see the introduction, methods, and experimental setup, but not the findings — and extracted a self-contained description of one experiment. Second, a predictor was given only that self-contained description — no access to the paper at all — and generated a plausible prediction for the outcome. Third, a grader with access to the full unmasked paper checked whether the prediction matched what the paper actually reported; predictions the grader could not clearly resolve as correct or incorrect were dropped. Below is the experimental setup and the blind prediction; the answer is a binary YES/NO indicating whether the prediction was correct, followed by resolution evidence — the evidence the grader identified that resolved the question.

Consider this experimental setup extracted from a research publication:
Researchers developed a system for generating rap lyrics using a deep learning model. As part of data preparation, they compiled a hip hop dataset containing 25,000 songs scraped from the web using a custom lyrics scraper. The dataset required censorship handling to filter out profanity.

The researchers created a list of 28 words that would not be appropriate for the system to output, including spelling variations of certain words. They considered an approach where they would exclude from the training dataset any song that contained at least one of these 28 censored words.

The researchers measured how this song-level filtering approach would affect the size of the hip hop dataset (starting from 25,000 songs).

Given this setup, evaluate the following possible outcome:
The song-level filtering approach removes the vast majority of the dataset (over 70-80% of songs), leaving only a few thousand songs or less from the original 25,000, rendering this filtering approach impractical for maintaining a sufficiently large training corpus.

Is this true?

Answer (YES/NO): NO